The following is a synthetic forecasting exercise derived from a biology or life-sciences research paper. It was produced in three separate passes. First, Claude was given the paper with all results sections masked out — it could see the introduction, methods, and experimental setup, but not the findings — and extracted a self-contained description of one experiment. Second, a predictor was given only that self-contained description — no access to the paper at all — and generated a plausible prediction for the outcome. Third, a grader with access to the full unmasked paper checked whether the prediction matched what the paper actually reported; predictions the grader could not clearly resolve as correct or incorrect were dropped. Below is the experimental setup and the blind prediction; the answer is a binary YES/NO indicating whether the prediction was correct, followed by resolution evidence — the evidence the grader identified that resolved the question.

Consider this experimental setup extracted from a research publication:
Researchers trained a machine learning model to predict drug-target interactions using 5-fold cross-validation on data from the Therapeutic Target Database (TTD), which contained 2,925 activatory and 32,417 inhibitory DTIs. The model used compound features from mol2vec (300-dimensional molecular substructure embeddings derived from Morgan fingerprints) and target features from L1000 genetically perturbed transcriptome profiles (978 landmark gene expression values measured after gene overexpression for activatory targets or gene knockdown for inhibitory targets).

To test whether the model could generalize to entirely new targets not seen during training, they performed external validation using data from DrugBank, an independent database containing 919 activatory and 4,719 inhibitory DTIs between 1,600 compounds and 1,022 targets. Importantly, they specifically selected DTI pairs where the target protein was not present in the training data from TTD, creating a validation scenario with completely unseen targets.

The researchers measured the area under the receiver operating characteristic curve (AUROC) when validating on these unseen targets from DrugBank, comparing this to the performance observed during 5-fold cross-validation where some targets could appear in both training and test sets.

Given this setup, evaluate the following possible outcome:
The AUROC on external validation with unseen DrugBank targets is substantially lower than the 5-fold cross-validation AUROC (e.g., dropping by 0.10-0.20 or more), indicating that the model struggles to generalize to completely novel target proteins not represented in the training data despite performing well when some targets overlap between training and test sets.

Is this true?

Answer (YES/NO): YES